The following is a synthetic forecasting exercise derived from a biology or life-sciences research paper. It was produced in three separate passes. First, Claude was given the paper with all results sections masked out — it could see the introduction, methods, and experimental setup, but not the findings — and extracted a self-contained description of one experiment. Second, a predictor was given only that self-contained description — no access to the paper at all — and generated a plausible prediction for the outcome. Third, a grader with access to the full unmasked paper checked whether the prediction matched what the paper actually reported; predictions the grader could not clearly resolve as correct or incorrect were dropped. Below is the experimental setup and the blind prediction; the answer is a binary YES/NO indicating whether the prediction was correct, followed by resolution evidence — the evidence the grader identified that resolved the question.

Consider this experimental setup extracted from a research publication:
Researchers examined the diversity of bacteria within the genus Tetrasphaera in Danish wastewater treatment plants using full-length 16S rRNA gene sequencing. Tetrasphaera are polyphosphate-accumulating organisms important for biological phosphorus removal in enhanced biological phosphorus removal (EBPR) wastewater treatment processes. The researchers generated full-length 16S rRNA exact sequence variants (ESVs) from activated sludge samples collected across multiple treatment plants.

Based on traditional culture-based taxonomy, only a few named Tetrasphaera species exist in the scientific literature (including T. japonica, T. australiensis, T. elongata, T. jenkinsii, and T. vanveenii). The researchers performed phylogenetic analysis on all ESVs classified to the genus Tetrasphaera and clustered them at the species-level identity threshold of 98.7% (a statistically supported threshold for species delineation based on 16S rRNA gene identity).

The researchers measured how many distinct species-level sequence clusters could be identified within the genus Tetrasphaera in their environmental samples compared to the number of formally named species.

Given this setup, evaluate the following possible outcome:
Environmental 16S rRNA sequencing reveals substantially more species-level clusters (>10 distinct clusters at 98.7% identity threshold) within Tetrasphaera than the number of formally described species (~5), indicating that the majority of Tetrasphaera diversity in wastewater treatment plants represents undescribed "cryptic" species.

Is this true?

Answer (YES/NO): YES